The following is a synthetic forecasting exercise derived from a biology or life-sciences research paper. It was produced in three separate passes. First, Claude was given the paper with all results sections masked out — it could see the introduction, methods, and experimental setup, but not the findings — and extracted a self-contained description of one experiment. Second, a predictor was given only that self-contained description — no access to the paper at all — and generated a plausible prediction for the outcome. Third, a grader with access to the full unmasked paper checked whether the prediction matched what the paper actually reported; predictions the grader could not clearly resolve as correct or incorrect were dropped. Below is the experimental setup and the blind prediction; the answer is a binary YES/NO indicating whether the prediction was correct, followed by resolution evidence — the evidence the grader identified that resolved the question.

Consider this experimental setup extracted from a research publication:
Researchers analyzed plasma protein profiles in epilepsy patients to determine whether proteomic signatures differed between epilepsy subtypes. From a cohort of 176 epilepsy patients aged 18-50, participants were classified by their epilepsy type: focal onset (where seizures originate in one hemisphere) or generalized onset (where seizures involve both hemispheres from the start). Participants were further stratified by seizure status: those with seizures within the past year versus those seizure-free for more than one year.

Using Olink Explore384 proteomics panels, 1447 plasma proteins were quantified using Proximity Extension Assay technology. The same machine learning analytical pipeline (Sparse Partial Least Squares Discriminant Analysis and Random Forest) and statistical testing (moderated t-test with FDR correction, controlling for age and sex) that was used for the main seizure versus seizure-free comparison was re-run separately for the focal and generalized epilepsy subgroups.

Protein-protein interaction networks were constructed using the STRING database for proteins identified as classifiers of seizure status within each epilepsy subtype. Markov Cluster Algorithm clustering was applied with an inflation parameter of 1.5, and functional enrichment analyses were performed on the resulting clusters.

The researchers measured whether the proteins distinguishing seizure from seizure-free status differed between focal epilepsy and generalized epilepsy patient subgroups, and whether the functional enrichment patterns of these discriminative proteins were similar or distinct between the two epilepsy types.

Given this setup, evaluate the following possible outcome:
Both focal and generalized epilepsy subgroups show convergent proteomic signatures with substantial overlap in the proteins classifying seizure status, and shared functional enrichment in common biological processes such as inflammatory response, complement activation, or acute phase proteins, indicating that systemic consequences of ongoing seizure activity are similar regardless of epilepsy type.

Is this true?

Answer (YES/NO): NO